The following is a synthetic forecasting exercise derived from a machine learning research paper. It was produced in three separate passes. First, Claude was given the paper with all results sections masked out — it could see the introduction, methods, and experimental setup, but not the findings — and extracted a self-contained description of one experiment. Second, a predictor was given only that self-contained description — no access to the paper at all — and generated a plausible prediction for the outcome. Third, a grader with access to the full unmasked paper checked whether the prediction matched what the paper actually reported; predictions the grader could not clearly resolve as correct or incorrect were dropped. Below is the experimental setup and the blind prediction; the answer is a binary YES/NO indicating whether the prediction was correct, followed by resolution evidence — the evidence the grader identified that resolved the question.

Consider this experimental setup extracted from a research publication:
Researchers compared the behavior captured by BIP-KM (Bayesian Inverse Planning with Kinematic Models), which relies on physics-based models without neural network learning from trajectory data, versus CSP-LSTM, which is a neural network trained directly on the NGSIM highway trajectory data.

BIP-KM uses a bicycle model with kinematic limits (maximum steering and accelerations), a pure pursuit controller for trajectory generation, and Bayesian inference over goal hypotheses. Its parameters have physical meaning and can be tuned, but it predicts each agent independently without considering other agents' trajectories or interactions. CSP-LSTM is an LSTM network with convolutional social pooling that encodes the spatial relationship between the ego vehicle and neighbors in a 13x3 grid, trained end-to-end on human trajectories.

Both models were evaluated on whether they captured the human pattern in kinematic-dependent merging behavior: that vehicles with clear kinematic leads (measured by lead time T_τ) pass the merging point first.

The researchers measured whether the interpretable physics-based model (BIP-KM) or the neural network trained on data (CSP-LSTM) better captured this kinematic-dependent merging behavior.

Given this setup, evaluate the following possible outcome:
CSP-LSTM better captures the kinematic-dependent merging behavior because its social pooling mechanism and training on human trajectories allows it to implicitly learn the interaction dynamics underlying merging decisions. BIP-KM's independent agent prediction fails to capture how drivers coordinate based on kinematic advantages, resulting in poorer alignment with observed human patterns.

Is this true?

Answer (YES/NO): NO